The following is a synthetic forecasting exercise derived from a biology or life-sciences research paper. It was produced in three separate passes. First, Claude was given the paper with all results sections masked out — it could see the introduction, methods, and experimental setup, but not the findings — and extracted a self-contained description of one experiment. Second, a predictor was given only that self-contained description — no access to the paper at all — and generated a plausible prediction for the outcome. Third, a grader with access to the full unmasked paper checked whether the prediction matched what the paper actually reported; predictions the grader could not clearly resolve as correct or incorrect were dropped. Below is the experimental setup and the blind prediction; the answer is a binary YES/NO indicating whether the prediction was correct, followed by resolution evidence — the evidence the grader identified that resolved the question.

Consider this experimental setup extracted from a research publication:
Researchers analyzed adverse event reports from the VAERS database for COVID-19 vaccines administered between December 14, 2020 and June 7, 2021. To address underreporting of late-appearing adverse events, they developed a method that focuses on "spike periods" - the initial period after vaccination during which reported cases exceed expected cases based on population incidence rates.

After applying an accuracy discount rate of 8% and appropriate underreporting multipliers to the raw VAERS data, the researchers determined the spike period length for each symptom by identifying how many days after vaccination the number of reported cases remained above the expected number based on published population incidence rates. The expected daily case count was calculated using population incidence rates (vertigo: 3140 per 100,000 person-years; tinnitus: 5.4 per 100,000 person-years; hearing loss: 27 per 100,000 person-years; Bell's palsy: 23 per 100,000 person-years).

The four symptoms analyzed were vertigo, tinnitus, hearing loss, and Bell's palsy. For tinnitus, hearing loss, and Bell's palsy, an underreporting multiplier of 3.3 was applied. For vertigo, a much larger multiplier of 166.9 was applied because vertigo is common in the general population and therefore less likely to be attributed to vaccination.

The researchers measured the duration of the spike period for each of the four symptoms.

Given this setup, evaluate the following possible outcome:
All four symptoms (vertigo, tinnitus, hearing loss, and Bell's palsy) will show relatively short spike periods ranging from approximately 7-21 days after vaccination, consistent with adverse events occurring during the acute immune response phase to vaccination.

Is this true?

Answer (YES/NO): NO